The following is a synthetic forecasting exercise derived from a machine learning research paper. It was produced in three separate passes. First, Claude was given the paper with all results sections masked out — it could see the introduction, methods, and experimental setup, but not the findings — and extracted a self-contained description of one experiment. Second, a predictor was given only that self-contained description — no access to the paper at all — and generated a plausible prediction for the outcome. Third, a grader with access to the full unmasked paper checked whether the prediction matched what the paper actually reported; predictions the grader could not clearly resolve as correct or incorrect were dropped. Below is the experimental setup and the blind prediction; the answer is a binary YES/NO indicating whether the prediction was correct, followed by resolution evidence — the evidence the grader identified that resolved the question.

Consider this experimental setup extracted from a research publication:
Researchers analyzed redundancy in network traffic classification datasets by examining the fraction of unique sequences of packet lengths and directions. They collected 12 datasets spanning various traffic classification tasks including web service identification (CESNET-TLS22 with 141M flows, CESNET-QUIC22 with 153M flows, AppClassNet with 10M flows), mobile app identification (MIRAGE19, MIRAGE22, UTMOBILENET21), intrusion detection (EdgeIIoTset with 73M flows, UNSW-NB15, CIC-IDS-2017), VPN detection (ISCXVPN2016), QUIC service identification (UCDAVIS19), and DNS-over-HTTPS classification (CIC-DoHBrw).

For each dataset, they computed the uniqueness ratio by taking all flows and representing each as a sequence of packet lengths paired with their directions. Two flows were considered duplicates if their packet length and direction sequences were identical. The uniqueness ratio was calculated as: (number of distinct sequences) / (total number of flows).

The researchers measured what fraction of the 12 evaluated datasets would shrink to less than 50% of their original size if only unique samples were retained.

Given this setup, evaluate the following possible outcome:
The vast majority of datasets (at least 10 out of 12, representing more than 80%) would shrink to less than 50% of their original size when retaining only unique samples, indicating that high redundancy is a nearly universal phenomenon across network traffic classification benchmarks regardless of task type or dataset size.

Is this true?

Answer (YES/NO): NO